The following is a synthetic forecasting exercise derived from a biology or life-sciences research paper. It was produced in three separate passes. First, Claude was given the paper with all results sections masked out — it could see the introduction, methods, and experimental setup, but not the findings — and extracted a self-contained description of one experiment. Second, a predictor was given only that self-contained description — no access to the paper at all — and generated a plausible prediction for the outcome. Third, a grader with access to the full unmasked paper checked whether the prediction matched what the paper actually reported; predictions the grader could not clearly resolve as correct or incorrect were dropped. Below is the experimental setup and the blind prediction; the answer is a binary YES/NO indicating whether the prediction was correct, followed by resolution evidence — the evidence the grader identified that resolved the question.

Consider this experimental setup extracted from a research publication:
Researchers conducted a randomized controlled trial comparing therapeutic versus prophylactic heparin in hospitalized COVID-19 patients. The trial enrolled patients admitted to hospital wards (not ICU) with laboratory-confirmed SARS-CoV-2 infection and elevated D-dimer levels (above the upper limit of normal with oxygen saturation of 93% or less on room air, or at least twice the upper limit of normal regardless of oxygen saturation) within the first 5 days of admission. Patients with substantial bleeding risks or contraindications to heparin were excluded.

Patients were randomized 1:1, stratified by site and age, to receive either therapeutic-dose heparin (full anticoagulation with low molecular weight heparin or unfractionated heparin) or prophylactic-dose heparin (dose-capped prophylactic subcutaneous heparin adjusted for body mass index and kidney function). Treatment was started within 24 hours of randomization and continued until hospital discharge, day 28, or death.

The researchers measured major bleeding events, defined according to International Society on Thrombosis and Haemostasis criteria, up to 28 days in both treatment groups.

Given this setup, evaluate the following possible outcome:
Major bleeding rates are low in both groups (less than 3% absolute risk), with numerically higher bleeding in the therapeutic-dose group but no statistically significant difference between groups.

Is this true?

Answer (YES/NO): NO